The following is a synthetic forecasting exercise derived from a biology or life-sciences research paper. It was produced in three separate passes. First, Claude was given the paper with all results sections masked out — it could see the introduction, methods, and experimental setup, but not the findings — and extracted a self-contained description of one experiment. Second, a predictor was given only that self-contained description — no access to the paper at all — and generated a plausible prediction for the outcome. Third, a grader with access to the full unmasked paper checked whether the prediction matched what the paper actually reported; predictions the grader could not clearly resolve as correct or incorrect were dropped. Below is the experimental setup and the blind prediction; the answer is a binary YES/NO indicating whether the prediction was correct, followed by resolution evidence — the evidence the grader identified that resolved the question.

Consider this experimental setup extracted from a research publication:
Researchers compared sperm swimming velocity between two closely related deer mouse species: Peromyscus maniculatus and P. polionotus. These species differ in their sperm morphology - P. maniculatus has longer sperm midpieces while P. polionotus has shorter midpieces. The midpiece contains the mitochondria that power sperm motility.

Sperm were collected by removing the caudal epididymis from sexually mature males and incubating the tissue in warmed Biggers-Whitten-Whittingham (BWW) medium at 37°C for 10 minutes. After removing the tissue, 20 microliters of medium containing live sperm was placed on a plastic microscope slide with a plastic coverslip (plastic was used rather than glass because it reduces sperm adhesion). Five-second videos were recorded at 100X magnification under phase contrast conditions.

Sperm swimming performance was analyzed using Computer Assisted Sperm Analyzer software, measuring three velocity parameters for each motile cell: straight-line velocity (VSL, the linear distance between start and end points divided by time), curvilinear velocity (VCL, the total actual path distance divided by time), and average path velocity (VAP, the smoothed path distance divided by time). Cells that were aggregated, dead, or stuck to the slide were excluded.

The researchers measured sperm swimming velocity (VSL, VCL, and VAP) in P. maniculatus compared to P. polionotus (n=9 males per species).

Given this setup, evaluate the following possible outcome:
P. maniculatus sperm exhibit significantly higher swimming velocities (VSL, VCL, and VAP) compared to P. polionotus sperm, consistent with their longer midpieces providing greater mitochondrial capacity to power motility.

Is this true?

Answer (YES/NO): YES